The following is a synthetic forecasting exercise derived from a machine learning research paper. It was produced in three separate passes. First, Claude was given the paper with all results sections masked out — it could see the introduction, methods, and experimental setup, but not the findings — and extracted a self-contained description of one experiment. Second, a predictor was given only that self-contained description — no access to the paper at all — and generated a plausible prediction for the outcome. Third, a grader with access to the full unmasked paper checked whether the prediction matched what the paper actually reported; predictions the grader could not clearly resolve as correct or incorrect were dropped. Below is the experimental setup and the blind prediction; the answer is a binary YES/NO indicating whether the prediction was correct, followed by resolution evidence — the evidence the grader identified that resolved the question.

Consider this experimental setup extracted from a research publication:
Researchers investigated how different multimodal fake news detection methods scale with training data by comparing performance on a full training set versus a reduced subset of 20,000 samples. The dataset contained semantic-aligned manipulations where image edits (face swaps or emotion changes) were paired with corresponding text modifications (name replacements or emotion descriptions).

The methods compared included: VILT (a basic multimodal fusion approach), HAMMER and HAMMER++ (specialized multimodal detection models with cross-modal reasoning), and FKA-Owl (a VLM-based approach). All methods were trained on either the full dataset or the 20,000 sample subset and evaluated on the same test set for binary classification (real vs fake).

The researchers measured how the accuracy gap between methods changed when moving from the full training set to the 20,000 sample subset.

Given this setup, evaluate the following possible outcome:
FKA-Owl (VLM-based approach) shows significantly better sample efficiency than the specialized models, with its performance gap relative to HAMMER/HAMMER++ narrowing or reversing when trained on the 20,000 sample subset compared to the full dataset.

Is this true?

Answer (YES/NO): NO